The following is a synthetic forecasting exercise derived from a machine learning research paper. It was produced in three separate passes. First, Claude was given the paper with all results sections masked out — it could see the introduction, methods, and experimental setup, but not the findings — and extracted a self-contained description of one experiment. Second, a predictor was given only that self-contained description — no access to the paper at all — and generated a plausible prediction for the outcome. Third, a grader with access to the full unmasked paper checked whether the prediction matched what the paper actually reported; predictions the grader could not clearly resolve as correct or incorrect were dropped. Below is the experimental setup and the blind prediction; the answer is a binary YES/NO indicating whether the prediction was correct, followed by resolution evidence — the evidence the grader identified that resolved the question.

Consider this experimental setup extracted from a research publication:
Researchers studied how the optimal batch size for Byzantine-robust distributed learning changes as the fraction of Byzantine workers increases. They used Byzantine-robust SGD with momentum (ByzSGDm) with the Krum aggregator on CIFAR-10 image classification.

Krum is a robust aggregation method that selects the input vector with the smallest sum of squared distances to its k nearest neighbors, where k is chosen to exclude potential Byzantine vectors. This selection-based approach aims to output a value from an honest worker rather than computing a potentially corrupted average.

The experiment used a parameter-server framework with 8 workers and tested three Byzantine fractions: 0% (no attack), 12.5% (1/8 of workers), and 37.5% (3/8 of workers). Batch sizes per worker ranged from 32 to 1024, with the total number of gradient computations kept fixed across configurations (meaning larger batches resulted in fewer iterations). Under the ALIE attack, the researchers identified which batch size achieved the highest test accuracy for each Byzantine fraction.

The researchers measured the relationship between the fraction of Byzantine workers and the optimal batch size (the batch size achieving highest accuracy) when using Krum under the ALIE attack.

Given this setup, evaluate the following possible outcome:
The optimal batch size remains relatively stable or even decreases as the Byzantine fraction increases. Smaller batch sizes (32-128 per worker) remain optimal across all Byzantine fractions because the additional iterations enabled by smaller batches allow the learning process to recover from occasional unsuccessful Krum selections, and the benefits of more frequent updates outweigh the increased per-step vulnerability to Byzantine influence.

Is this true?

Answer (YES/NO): NO